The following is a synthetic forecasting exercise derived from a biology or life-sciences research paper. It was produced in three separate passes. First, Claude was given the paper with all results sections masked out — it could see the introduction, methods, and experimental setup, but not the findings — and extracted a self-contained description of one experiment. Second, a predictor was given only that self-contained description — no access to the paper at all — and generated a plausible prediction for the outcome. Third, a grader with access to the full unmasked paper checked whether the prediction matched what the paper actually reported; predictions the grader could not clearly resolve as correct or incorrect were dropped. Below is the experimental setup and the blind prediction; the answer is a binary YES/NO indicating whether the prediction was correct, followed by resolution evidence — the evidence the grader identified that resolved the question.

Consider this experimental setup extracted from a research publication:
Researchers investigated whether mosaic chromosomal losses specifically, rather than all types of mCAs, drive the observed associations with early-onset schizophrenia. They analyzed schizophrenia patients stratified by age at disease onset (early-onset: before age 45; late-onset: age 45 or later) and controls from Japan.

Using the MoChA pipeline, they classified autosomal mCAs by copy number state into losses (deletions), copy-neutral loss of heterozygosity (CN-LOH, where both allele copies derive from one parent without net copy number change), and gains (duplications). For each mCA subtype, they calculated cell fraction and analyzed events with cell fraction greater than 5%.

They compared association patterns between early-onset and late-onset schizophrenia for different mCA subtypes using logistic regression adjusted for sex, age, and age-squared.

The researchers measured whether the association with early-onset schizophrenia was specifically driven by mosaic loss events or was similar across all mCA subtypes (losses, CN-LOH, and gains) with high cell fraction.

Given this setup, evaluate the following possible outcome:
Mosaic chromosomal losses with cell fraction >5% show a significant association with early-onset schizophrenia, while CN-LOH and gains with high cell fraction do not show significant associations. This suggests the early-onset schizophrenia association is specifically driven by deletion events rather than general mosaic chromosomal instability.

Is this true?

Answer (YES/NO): YES